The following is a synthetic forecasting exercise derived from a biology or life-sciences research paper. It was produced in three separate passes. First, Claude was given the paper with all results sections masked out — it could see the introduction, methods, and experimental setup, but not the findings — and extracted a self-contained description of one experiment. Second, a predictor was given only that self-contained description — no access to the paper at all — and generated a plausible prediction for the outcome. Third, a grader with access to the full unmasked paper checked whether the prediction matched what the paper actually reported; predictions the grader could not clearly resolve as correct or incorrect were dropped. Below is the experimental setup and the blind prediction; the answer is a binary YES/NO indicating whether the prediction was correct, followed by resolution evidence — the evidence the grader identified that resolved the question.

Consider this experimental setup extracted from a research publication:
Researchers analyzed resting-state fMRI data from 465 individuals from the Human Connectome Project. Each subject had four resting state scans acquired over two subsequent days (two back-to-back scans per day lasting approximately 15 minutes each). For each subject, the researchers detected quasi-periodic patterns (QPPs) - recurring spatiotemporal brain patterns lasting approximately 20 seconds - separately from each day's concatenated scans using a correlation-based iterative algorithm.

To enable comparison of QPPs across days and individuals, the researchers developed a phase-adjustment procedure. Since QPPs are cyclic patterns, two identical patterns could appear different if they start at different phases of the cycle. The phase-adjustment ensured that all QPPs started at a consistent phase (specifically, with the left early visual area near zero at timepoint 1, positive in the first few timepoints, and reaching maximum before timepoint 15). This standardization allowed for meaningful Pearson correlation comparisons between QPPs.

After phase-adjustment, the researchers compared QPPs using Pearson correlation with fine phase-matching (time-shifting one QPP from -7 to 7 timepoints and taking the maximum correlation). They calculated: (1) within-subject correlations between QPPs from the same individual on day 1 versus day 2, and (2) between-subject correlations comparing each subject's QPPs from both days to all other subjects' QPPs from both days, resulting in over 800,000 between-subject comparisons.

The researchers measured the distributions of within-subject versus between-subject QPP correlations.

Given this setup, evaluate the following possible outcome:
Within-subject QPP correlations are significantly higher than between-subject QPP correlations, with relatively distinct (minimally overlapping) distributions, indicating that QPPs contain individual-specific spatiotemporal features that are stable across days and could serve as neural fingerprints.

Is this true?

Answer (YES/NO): NO